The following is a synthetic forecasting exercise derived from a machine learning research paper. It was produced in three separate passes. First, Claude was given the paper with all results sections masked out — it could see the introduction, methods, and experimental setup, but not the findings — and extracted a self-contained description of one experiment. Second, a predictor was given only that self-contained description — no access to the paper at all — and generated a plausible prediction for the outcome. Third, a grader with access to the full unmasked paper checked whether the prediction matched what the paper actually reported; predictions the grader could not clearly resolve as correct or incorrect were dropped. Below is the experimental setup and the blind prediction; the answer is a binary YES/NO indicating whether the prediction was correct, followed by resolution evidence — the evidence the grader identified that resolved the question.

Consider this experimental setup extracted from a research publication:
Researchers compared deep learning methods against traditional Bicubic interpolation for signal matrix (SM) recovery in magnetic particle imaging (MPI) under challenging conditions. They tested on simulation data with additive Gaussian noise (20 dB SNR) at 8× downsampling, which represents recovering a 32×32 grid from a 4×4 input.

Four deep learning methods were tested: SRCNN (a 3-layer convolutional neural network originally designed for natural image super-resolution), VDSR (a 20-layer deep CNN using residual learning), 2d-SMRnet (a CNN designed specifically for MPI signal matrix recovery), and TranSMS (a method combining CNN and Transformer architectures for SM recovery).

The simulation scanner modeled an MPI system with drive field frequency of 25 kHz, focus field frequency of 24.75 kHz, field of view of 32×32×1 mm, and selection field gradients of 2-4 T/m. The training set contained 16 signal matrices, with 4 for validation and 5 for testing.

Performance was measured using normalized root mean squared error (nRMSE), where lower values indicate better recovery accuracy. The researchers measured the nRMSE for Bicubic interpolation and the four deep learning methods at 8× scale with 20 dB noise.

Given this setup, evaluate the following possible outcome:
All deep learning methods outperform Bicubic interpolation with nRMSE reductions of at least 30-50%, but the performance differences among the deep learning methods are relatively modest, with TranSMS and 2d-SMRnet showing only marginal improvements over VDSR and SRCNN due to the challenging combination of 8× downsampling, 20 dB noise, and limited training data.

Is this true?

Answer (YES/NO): NO